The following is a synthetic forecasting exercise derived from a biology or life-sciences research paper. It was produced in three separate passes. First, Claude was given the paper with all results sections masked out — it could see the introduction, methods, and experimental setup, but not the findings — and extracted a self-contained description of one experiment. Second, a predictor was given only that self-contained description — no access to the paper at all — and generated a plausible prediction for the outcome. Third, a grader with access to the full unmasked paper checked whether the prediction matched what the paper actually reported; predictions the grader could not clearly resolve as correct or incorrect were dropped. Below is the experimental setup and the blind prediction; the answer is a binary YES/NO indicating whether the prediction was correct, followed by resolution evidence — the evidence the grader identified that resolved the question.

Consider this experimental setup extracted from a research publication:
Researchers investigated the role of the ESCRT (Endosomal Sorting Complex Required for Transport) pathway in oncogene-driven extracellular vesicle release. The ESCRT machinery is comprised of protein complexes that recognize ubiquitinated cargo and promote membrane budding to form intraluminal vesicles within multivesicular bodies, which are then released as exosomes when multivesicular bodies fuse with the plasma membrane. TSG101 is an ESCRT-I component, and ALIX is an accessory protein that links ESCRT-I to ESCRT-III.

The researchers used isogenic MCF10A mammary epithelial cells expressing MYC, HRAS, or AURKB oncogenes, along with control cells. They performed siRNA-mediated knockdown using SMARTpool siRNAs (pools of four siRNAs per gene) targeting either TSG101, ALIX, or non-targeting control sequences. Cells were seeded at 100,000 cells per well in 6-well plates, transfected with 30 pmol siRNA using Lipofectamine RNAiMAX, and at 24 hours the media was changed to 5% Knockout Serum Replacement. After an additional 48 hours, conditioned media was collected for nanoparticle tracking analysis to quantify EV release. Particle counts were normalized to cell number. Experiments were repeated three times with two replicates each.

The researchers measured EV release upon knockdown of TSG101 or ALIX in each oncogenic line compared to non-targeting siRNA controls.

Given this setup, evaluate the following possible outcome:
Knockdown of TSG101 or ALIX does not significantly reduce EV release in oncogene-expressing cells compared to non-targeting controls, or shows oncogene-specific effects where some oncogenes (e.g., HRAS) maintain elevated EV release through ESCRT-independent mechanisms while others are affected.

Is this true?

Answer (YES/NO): YES